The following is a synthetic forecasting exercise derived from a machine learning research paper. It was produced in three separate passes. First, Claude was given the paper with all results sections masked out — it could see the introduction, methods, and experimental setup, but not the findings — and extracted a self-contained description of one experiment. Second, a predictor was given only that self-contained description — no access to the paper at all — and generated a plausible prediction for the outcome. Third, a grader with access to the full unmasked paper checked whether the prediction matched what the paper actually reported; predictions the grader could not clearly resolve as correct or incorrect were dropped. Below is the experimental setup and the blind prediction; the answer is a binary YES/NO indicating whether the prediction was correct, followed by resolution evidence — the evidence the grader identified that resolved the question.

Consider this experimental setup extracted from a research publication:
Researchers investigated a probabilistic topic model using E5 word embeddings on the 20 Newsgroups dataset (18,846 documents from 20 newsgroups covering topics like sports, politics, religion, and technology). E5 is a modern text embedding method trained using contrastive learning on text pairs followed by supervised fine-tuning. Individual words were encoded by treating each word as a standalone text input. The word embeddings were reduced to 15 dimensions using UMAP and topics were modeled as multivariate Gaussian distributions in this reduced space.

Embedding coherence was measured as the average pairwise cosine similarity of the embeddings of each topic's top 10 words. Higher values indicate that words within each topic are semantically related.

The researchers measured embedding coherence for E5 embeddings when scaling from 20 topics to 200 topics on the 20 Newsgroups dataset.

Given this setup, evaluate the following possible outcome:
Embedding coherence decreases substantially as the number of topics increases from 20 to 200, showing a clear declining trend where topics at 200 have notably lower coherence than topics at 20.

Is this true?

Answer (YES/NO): NO